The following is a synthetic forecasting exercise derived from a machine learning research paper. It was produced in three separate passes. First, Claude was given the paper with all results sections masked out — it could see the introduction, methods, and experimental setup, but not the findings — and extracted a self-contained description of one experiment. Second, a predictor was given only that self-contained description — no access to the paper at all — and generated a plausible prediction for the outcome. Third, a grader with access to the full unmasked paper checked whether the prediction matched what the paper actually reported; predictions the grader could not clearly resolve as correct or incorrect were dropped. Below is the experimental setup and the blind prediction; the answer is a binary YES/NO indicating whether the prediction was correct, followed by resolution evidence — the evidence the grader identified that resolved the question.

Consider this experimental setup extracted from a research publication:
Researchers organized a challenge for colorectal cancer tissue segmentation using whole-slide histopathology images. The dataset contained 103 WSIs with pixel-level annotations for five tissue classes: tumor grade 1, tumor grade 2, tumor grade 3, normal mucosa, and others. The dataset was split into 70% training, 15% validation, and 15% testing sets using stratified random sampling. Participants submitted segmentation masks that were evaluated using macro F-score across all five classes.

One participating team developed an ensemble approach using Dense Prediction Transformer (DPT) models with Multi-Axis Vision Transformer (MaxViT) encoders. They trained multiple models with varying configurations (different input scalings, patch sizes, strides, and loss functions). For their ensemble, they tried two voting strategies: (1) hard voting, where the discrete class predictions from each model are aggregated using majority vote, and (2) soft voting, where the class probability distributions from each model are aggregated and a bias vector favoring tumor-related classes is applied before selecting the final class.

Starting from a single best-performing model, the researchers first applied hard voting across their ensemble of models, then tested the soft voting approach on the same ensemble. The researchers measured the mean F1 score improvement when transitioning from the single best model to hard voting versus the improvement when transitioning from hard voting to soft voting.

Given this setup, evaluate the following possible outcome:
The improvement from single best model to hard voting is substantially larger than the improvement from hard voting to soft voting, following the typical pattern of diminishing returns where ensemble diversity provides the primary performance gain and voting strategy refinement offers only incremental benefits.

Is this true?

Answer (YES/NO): YES